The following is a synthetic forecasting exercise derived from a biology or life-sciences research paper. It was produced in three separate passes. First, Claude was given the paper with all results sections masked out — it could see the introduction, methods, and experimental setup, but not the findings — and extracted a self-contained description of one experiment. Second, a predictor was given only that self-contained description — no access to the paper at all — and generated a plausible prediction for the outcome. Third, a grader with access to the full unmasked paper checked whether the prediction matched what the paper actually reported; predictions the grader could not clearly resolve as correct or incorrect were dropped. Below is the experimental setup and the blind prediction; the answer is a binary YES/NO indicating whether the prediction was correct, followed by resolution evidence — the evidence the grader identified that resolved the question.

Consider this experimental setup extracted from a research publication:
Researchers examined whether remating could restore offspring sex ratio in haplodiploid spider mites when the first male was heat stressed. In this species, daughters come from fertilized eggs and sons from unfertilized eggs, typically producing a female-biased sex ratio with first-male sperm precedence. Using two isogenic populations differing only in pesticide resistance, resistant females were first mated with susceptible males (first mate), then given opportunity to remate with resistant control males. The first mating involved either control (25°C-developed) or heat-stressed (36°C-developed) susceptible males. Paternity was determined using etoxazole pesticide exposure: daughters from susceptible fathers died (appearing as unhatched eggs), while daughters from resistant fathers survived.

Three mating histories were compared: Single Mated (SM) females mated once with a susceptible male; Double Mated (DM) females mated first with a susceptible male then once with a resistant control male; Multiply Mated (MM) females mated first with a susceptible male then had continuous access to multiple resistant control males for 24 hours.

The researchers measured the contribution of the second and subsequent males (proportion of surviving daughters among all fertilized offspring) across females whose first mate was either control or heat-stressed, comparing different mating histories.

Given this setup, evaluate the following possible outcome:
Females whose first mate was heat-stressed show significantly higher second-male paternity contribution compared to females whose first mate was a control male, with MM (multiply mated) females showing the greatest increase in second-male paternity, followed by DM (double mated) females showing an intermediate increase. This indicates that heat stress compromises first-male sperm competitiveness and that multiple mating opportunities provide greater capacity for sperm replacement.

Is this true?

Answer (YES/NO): NO